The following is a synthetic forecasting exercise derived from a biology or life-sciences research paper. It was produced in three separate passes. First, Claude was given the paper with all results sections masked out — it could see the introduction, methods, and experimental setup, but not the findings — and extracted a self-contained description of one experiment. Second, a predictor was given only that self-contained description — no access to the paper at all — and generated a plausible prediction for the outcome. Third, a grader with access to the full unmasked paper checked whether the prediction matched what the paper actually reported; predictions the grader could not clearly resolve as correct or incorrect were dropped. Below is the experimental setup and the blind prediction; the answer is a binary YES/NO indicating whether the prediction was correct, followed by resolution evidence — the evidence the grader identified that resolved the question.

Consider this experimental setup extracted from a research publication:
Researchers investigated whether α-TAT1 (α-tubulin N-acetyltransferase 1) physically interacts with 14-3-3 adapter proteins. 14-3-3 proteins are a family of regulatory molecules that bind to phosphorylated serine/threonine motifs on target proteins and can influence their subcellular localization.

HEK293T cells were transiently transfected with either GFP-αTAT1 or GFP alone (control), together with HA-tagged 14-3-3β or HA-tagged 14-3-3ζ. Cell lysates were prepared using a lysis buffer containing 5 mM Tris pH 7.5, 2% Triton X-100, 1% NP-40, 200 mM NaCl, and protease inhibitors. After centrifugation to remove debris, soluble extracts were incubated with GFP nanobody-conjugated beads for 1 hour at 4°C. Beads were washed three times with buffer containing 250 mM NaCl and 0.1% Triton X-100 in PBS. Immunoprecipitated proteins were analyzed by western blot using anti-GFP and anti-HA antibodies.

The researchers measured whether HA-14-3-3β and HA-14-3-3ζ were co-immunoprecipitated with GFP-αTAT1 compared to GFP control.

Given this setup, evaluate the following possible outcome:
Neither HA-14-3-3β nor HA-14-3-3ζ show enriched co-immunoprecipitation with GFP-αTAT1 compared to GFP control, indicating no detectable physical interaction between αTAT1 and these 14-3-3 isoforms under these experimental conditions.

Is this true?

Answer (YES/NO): NO